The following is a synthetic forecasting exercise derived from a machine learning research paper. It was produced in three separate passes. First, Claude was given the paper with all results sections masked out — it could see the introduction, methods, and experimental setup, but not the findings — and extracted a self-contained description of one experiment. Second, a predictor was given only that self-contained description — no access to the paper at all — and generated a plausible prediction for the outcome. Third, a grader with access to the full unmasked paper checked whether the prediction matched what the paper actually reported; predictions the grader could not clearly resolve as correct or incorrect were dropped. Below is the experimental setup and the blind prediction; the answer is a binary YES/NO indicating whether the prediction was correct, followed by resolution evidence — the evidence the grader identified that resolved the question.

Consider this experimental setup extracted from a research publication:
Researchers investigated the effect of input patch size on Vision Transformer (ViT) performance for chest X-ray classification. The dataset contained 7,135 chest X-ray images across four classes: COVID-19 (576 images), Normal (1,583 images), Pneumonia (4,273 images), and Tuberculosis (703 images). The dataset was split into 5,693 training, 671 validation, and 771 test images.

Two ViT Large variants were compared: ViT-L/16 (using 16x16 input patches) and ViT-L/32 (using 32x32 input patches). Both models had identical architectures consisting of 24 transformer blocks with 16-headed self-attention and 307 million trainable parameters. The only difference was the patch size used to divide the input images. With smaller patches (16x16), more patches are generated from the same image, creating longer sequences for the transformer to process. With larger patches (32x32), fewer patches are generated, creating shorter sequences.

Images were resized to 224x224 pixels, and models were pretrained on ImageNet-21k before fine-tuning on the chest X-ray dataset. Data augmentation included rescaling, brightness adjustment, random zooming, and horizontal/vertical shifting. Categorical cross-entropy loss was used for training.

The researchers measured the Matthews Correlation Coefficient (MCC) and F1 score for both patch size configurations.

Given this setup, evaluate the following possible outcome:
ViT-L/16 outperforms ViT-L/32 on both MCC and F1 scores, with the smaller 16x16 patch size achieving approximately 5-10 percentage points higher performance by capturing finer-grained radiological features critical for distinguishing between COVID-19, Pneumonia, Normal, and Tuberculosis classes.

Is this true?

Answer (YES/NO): NO